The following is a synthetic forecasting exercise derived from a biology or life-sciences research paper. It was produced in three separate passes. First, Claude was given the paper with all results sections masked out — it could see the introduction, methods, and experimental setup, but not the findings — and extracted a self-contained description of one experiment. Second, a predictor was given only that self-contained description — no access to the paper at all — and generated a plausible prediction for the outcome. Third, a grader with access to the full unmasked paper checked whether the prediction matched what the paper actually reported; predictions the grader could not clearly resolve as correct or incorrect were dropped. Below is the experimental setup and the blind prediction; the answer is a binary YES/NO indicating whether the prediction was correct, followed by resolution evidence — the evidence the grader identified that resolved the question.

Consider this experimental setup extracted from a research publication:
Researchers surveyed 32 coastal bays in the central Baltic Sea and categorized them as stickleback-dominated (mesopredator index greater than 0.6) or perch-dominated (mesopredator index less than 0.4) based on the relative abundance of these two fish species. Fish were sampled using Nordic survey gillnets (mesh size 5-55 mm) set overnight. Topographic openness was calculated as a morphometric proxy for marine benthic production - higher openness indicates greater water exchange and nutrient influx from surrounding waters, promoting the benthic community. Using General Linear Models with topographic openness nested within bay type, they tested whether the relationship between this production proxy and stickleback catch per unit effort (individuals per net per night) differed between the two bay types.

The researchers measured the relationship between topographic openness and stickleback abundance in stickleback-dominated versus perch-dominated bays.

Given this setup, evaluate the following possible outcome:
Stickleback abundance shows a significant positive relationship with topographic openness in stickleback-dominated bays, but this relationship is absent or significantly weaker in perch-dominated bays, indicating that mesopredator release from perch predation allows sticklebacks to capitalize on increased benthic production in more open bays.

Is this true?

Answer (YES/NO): YES